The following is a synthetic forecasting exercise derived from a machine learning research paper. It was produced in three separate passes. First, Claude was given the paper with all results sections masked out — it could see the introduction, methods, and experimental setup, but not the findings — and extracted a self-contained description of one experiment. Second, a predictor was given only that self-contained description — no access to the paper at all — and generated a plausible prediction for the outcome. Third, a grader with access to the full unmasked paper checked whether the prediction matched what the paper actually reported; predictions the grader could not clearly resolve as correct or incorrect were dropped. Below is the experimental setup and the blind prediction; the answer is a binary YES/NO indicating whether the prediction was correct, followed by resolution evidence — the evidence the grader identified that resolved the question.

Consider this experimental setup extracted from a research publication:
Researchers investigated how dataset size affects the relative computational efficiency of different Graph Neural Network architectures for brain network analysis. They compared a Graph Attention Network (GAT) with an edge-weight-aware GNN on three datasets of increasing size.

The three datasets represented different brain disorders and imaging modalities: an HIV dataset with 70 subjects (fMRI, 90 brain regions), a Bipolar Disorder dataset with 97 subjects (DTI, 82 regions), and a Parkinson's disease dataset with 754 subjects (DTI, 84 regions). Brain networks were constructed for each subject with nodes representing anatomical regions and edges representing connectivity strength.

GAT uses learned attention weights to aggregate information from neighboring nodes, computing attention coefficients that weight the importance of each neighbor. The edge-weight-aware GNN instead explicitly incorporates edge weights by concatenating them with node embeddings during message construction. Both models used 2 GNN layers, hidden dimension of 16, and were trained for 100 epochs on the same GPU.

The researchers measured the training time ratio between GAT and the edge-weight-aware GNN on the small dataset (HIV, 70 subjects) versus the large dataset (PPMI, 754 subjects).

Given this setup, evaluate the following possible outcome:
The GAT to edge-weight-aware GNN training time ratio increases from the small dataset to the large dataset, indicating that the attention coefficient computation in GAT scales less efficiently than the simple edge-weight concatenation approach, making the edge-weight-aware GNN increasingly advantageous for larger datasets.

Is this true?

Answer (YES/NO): YES